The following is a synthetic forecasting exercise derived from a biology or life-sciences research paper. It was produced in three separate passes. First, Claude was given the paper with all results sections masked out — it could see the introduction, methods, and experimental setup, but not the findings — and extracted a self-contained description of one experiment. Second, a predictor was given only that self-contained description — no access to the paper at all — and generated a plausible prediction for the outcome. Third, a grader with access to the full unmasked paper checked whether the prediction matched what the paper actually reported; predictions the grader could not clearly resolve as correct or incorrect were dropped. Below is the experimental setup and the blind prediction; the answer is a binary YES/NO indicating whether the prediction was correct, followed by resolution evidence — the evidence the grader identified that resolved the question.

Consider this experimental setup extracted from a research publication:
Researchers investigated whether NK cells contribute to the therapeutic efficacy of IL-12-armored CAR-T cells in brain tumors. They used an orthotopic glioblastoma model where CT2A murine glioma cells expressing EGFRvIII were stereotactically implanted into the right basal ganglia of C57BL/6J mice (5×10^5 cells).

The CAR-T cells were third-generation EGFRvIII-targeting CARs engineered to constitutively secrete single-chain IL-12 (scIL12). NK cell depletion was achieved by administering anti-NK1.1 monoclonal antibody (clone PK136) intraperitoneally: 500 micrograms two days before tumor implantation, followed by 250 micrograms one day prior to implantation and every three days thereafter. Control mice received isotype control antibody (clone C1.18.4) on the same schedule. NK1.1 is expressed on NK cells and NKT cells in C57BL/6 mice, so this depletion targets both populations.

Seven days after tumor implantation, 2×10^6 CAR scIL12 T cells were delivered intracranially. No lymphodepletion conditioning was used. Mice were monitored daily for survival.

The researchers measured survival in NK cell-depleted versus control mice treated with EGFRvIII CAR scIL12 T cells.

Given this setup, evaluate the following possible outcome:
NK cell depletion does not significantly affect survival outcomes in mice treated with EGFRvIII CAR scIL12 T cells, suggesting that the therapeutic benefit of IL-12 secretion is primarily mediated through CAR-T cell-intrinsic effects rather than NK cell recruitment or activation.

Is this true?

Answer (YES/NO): NO